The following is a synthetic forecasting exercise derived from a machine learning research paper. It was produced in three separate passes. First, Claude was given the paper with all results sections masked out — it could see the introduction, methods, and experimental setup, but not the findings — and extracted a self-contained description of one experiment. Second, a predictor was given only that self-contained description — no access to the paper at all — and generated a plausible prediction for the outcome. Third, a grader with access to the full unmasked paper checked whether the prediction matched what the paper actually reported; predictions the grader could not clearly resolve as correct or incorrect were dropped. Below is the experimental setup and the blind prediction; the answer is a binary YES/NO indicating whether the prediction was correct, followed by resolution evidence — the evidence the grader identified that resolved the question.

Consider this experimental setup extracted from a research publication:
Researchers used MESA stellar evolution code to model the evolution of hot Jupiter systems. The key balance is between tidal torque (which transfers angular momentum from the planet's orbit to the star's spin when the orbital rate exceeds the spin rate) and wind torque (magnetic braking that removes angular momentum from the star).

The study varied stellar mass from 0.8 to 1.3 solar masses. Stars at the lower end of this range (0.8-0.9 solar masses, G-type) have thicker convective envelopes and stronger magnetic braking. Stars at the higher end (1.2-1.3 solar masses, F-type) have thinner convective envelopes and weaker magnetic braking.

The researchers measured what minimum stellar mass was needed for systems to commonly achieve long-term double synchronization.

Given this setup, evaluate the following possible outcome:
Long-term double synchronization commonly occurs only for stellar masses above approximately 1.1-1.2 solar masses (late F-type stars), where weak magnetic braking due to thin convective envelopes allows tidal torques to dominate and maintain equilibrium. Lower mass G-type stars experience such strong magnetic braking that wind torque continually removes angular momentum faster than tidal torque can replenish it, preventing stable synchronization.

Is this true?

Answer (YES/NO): YES